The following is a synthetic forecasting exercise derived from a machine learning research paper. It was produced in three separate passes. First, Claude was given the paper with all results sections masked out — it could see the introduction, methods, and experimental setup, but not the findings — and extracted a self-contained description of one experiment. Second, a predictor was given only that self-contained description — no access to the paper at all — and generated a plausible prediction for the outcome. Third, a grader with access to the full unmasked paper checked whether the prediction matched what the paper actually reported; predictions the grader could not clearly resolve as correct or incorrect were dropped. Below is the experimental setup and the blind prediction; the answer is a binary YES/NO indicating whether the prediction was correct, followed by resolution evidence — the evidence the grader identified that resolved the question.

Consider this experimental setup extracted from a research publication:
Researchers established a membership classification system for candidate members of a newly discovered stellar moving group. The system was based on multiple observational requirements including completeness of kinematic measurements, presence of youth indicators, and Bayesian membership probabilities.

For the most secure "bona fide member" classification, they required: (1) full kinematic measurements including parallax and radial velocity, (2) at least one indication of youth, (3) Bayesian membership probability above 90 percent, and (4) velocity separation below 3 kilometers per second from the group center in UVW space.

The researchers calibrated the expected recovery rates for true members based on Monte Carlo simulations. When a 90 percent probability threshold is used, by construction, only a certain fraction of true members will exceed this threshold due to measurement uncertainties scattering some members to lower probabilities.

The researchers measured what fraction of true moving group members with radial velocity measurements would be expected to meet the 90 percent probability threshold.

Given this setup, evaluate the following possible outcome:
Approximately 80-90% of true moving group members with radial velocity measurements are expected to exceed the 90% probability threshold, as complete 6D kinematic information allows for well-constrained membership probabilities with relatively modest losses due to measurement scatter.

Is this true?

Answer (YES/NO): YES